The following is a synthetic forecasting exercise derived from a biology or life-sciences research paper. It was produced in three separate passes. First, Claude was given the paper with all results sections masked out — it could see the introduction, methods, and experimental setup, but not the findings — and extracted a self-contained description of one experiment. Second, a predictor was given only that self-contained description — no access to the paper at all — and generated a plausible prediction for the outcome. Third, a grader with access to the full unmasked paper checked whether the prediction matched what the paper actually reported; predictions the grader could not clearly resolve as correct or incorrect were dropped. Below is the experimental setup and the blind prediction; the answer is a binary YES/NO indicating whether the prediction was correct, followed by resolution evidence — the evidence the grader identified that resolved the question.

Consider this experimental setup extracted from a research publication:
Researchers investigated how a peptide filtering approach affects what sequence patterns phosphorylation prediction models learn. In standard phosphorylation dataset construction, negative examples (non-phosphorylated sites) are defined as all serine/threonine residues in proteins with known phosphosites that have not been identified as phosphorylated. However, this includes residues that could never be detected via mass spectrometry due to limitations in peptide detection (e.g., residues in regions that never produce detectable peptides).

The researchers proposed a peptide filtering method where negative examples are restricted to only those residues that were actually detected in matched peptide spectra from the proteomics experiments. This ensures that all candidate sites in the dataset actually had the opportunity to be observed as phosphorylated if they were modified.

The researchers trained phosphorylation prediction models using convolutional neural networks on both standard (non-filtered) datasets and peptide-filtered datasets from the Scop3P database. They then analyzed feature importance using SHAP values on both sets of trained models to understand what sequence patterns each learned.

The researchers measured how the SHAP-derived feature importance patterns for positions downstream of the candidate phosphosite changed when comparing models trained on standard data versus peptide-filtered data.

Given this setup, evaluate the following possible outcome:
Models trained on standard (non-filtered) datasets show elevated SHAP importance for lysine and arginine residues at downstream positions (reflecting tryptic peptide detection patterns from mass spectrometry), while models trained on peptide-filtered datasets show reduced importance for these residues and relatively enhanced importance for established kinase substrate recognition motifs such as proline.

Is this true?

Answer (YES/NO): YES